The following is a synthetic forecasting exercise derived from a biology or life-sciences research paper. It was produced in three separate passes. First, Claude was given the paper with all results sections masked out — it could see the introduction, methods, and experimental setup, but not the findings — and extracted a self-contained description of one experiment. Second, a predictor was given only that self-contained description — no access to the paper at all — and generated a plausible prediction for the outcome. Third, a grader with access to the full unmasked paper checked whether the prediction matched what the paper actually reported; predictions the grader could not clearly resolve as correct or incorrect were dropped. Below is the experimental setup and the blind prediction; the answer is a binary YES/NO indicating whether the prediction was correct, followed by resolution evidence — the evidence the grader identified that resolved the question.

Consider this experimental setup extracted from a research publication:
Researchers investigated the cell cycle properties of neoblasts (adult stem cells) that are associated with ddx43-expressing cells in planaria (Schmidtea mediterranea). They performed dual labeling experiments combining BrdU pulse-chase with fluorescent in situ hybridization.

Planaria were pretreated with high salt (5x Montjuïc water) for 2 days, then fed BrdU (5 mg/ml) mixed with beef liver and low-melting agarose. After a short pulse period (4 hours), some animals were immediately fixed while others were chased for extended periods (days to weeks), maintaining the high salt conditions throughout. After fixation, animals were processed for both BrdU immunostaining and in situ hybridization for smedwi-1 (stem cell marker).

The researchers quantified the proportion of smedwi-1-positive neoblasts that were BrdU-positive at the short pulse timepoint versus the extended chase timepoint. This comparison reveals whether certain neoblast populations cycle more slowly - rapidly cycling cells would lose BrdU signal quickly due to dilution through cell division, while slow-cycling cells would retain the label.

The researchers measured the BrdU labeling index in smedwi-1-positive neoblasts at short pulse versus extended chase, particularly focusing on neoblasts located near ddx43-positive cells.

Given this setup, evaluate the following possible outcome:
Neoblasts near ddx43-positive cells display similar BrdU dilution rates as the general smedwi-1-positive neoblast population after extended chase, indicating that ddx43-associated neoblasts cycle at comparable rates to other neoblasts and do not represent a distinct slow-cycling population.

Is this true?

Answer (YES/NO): NO